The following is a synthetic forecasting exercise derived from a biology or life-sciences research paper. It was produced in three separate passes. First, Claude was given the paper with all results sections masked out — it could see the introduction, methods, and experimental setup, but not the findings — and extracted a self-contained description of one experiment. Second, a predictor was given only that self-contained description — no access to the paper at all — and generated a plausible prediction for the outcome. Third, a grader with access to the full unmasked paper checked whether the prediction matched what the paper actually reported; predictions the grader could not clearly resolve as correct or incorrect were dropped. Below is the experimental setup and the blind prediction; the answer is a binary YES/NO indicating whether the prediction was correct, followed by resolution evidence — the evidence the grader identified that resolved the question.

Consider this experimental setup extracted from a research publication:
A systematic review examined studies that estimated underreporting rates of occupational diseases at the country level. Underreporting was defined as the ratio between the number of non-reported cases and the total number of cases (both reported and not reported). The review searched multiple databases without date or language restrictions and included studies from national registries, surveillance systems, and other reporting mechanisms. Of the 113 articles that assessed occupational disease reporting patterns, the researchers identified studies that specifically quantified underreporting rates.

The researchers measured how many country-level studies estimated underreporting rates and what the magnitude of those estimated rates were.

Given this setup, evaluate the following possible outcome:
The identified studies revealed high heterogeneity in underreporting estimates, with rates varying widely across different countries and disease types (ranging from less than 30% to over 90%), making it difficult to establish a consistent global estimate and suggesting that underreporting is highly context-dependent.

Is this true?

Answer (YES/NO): NO